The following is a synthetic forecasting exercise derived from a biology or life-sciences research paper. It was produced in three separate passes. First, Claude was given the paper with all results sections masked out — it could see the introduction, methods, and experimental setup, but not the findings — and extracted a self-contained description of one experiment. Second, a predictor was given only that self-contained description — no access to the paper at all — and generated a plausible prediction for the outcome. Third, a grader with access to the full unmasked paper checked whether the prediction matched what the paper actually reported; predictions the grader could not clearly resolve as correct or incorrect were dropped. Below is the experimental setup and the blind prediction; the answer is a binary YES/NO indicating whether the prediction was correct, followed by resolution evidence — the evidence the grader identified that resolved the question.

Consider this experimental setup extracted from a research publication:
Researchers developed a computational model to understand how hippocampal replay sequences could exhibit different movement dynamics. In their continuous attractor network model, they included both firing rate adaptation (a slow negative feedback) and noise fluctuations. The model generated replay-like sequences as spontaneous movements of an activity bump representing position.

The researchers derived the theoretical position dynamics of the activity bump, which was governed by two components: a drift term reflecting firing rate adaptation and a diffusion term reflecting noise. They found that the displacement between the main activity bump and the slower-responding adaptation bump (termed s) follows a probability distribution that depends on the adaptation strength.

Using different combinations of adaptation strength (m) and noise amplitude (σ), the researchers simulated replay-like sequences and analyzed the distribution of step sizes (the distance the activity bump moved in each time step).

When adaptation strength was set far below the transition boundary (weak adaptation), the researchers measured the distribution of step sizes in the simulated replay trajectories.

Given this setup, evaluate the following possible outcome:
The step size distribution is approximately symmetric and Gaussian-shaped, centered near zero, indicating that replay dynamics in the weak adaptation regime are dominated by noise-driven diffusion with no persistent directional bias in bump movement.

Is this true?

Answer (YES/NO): YES